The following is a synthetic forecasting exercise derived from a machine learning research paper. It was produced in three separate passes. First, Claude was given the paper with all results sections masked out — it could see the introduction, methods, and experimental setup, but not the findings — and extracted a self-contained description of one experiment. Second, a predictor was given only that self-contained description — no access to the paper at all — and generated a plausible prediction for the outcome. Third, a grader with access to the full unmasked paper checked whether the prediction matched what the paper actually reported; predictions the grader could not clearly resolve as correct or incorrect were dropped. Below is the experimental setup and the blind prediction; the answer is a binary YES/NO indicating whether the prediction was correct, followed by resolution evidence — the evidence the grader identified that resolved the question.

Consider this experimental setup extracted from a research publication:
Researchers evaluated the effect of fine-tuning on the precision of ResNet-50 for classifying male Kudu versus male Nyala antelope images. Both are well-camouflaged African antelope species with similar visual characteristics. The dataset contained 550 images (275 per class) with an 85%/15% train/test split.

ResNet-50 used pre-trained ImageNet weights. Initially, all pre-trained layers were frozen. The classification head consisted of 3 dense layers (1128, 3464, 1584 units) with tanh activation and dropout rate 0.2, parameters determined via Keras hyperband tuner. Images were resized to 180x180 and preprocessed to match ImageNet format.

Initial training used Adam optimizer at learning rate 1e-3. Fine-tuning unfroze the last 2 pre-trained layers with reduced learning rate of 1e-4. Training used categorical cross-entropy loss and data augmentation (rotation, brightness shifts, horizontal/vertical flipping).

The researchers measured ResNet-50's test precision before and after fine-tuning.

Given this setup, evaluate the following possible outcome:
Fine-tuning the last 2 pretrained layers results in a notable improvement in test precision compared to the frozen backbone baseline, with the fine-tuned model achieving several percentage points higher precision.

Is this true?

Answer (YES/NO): NO